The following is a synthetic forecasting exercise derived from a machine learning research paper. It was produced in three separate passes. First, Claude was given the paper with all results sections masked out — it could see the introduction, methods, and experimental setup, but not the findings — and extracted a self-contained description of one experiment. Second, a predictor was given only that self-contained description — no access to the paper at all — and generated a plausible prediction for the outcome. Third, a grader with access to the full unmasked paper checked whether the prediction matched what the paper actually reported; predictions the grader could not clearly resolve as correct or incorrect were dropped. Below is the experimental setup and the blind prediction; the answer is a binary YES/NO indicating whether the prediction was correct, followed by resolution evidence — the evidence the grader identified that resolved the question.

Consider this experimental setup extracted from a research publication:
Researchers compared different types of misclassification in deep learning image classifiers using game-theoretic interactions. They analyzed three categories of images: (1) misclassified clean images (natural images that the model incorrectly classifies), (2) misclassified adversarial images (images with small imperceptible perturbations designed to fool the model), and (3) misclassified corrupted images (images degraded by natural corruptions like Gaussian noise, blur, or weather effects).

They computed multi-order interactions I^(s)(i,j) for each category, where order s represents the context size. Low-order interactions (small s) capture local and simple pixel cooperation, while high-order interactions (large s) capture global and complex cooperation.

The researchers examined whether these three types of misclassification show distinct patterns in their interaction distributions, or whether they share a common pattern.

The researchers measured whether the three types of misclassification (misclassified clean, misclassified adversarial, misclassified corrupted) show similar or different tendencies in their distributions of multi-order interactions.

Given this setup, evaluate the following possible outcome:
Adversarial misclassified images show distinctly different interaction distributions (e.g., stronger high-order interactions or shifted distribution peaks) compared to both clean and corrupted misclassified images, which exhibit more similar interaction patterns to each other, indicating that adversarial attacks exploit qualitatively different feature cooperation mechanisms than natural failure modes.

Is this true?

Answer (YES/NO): NO